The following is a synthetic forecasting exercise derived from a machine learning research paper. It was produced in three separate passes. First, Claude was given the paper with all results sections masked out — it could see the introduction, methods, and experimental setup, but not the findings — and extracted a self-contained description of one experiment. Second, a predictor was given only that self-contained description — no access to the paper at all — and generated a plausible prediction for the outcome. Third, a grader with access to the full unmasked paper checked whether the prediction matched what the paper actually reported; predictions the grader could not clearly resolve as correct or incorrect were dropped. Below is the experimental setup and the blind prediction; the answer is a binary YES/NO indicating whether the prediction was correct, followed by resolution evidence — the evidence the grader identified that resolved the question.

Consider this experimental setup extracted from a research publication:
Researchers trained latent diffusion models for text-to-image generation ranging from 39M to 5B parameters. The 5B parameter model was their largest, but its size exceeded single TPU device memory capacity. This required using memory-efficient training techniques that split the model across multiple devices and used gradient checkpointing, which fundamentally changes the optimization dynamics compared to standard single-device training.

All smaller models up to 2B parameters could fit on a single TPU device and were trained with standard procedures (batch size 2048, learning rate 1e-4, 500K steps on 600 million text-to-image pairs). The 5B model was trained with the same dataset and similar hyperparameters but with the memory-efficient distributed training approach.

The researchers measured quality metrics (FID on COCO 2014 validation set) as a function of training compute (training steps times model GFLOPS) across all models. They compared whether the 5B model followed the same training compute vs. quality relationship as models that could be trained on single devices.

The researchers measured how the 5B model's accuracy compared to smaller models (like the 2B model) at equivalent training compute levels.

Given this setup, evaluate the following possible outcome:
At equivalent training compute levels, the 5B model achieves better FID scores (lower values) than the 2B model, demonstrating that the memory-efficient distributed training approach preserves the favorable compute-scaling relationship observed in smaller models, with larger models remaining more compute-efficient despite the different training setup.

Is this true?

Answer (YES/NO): NO